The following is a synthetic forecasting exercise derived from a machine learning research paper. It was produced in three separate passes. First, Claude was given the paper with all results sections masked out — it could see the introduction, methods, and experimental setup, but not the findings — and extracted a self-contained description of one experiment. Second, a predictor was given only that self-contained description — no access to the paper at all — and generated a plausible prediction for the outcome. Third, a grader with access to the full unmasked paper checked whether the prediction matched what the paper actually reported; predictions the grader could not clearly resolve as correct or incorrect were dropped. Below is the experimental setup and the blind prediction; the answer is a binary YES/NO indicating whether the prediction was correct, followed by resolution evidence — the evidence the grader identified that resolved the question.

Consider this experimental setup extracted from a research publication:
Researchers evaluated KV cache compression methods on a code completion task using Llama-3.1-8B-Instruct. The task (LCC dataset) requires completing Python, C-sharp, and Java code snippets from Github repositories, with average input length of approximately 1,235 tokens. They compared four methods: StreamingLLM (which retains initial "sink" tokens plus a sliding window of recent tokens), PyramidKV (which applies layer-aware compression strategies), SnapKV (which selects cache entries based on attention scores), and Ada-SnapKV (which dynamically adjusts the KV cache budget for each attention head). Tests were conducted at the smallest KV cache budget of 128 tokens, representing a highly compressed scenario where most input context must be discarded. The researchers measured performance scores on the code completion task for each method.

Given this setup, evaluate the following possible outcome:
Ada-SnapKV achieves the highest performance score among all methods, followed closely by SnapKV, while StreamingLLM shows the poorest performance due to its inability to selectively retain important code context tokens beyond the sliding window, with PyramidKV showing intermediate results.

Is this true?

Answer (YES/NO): NO